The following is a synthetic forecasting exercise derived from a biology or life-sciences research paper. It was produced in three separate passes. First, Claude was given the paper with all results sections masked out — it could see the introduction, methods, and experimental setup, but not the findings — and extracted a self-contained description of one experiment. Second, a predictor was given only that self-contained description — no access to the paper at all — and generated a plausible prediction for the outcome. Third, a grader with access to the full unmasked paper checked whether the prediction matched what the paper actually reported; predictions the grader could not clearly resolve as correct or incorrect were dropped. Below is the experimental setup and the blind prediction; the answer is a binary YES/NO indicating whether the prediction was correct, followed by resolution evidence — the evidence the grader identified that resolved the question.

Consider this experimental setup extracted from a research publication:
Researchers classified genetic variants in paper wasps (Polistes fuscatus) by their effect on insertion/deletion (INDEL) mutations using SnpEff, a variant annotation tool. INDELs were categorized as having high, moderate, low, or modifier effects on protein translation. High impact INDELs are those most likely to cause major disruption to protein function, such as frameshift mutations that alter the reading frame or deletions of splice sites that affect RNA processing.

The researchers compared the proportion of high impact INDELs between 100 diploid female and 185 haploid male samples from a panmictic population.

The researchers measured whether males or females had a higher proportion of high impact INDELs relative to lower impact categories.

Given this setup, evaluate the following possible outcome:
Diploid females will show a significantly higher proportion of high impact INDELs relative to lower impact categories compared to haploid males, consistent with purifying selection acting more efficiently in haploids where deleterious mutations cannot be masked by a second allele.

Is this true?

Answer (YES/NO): YES